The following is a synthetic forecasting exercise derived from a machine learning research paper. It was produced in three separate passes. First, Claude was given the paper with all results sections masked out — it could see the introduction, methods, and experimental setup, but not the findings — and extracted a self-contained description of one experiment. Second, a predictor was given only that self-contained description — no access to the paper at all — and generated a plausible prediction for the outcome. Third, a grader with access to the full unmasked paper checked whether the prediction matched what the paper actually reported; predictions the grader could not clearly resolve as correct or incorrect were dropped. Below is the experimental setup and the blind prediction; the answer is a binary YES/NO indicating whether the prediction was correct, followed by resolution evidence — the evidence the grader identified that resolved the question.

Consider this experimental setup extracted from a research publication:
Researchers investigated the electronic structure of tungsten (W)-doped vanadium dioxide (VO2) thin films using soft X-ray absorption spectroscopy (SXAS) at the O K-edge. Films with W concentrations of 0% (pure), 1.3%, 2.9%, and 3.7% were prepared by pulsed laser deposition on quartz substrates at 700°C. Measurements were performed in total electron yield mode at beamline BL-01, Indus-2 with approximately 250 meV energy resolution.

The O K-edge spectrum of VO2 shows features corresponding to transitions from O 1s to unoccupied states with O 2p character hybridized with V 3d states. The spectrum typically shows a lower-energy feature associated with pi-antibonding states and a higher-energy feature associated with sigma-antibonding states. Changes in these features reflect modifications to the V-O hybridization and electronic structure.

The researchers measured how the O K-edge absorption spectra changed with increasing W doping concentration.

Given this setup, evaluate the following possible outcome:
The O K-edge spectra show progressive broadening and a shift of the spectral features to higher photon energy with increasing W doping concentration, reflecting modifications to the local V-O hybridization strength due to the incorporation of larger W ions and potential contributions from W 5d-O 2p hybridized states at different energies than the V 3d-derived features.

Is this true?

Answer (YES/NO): NO